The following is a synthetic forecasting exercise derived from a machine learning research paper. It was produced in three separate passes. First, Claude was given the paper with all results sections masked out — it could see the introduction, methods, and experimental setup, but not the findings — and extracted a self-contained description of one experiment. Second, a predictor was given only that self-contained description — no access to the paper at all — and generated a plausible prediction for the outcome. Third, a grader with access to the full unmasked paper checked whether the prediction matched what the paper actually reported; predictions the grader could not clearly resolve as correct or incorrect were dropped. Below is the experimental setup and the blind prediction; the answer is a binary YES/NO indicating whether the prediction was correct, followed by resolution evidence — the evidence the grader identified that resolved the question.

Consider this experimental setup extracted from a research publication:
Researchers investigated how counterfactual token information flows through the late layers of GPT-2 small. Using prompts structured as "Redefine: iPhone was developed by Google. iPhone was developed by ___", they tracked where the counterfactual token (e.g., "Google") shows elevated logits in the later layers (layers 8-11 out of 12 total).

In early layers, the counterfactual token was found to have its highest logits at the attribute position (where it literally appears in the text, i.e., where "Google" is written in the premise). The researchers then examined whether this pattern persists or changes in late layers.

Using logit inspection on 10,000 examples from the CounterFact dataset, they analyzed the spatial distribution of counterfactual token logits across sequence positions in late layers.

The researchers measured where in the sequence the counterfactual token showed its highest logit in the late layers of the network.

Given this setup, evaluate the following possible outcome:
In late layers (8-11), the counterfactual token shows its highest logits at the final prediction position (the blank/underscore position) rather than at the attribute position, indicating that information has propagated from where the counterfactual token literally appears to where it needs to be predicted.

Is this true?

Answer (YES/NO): YES